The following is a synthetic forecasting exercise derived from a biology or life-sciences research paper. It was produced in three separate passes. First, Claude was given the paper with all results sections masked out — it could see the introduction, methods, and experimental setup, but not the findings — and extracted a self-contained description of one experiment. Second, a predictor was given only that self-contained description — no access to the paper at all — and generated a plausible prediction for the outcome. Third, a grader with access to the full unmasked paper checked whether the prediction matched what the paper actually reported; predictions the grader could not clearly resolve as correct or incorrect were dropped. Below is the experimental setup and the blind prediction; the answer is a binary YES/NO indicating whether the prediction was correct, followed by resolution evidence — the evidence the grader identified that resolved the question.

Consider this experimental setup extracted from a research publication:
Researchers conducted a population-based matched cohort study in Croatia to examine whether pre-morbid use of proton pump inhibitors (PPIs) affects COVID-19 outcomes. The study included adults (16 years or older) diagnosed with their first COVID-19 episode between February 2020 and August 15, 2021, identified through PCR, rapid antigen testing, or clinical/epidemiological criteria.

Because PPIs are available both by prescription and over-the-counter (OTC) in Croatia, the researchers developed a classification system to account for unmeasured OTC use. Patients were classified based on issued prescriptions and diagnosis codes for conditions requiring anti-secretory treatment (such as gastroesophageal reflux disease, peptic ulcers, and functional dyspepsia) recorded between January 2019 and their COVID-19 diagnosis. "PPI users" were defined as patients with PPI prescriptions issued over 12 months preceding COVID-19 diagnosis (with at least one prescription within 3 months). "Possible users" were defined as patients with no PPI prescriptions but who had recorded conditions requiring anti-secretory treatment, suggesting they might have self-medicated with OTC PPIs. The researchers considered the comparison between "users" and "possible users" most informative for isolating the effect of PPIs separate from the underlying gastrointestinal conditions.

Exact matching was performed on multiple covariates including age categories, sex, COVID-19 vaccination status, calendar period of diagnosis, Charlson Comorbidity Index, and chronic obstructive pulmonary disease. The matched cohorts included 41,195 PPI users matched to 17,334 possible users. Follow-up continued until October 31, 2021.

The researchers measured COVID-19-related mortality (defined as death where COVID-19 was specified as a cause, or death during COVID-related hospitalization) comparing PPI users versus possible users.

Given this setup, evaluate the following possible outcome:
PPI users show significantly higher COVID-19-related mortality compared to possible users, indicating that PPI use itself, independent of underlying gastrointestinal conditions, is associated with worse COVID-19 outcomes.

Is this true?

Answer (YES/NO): NO